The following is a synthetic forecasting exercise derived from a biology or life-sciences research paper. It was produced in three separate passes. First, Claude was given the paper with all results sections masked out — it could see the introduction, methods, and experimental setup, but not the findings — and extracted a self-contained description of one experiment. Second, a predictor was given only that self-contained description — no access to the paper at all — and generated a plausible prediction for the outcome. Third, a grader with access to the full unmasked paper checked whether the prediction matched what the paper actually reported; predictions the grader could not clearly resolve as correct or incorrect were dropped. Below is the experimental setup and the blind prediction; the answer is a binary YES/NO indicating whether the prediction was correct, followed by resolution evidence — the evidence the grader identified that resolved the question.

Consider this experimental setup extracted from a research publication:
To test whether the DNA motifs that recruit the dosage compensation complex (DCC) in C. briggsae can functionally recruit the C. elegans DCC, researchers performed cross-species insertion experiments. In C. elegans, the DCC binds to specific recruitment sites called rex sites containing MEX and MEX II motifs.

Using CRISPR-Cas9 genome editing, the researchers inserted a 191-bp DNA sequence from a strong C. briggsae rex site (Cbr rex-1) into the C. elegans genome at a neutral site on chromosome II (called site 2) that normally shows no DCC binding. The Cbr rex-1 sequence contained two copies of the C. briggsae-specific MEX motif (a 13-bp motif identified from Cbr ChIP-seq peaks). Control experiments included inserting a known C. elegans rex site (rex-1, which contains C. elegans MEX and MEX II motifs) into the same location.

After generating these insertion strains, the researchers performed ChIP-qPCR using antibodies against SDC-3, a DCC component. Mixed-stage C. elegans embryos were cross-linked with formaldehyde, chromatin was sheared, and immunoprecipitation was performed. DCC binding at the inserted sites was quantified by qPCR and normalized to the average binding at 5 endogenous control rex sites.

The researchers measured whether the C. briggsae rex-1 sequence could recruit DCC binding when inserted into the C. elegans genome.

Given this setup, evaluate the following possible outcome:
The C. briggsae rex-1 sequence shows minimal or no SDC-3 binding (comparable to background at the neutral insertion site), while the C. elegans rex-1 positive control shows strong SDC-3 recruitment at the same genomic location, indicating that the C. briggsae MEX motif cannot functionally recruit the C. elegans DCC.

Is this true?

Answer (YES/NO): NO